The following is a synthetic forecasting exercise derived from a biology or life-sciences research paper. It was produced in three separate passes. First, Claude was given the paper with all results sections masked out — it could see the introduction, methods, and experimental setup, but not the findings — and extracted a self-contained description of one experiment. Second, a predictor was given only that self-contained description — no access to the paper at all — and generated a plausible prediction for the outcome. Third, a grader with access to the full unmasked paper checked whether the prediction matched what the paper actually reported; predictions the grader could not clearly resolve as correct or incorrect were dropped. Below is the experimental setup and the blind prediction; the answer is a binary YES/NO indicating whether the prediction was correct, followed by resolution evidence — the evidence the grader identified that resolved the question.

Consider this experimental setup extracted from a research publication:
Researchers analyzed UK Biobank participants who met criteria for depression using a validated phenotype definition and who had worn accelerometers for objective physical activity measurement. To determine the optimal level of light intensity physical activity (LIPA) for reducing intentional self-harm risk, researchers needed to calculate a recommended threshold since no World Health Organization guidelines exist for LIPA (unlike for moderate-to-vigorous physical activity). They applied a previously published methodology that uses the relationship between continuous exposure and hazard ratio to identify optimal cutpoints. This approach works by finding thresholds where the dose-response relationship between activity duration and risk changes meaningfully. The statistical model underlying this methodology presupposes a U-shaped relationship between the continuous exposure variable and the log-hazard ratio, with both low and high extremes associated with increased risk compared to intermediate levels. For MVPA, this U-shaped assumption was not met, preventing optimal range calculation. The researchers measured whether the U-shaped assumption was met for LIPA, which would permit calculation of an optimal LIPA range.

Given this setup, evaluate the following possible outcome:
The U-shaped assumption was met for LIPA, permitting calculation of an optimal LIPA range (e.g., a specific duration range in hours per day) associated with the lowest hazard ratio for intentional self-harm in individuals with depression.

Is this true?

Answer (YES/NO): YES